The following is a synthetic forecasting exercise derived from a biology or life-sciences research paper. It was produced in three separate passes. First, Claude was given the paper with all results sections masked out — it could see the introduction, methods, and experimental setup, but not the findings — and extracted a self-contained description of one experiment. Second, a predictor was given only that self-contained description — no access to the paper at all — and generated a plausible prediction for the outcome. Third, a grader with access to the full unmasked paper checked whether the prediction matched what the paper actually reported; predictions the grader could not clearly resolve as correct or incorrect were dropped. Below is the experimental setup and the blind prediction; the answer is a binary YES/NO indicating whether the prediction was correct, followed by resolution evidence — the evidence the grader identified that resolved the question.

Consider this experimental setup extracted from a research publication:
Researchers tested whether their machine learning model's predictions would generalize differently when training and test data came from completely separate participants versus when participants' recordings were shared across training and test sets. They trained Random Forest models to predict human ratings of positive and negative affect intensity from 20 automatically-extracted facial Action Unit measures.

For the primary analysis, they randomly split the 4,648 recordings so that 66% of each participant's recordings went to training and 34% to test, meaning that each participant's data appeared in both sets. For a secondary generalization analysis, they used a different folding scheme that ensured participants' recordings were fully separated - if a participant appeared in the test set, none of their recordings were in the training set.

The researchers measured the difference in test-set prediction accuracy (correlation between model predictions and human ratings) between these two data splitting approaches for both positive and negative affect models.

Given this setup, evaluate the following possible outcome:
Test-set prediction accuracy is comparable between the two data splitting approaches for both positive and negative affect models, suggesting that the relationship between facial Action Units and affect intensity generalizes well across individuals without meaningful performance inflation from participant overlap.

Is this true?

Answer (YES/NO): NO